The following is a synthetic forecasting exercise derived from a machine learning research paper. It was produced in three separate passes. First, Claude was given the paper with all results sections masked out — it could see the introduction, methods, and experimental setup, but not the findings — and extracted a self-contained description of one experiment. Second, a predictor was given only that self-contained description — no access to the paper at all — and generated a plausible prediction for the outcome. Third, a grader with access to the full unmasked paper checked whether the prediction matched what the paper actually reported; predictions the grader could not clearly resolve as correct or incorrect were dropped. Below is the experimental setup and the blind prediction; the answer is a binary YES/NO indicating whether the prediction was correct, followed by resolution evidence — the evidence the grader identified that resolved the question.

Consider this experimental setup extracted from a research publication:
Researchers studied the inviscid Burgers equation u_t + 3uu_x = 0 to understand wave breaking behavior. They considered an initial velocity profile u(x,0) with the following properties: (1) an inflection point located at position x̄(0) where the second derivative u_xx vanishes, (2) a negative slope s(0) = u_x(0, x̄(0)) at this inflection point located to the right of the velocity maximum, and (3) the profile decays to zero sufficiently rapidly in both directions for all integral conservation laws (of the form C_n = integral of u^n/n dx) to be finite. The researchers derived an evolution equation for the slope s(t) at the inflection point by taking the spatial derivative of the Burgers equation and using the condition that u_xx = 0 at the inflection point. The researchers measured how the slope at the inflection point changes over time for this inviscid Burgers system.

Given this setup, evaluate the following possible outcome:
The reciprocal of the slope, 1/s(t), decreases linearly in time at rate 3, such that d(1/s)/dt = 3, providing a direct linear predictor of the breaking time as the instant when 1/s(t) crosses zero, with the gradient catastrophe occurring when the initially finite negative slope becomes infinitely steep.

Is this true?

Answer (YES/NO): NO